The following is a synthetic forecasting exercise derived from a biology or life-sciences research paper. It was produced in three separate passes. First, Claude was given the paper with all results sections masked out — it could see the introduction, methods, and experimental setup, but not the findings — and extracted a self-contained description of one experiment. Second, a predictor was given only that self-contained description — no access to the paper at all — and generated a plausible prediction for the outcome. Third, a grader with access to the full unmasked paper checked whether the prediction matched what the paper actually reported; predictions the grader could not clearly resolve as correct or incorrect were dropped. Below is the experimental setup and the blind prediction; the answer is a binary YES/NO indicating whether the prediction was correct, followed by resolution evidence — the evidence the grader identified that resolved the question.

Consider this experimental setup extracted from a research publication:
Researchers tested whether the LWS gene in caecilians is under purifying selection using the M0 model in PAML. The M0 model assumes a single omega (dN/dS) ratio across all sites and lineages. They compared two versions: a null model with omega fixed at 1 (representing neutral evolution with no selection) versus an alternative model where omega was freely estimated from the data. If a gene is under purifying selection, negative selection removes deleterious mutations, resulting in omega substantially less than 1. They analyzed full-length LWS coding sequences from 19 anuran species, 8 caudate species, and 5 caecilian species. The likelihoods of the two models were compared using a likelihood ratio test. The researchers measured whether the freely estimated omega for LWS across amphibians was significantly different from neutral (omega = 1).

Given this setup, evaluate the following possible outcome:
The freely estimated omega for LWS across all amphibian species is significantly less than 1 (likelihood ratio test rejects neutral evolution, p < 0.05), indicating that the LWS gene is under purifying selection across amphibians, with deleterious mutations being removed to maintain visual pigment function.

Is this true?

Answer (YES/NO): YES